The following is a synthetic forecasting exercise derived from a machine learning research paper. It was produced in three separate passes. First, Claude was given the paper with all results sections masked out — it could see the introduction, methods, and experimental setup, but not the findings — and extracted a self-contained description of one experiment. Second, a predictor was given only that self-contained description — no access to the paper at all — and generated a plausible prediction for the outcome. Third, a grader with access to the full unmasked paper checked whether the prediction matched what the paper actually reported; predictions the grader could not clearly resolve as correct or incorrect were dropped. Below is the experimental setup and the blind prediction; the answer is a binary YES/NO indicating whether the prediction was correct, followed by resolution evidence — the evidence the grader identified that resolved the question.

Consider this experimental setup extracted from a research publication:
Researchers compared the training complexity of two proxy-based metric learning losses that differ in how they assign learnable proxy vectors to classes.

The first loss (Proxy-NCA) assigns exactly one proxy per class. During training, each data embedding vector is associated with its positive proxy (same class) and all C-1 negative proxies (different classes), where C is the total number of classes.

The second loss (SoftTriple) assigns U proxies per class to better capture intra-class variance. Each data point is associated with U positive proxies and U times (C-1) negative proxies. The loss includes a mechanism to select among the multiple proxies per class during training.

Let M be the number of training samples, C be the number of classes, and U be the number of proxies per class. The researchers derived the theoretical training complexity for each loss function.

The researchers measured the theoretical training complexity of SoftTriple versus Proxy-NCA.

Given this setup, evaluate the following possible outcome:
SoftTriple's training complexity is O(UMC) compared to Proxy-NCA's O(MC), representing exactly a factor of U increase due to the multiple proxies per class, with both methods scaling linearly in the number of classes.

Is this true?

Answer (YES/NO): NO